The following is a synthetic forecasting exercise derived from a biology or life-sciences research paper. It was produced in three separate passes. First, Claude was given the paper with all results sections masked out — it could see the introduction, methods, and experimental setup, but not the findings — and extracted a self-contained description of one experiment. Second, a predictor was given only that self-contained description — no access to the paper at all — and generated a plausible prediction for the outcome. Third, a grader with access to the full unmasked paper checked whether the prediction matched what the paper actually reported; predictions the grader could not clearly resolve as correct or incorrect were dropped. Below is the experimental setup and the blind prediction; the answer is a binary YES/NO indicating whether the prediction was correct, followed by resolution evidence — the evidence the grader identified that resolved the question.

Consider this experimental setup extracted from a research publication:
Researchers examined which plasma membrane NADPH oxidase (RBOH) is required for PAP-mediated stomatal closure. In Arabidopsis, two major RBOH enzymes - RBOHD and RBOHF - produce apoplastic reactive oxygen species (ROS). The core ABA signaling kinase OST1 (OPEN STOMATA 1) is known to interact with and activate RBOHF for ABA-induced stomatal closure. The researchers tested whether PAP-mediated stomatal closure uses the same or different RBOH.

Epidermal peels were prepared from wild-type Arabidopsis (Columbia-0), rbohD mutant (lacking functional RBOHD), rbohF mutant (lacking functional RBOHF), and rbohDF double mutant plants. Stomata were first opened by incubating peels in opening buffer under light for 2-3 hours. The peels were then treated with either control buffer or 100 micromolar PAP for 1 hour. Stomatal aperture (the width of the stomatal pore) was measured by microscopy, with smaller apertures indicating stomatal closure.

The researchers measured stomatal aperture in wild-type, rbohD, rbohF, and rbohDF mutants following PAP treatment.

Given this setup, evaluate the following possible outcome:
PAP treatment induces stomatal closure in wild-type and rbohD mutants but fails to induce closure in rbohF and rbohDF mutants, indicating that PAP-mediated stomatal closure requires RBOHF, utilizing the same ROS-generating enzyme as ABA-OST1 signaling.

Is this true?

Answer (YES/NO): NO